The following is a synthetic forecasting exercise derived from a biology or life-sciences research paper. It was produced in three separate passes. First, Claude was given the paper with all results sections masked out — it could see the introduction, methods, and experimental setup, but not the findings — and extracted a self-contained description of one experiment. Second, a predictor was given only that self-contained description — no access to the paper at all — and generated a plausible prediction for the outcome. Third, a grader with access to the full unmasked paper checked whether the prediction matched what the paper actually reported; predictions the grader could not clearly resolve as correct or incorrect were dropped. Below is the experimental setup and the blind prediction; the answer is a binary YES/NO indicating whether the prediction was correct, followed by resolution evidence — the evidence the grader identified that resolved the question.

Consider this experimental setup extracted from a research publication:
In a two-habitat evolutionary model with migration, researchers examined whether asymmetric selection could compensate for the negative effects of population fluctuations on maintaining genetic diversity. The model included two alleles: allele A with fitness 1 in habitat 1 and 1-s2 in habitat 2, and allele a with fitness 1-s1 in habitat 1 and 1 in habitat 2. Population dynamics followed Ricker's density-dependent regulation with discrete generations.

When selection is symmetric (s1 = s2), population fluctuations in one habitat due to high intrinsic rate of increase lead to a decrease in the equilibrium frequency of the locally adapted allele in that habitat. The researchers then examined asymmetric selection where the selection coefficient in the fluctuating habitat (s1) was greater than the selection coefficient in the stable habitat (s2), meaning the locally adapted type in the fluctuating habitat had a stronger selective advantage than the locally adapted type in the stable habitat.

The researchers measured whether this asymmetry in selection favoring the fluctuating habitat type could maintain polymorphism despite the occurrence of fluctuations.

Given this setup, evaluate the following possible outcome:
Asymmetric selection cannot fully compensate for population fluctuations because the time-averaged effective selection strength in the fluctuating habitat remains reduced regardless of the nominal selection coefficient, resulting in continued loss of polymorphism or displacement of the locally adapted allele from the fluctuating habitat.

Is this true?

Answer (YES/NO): NO